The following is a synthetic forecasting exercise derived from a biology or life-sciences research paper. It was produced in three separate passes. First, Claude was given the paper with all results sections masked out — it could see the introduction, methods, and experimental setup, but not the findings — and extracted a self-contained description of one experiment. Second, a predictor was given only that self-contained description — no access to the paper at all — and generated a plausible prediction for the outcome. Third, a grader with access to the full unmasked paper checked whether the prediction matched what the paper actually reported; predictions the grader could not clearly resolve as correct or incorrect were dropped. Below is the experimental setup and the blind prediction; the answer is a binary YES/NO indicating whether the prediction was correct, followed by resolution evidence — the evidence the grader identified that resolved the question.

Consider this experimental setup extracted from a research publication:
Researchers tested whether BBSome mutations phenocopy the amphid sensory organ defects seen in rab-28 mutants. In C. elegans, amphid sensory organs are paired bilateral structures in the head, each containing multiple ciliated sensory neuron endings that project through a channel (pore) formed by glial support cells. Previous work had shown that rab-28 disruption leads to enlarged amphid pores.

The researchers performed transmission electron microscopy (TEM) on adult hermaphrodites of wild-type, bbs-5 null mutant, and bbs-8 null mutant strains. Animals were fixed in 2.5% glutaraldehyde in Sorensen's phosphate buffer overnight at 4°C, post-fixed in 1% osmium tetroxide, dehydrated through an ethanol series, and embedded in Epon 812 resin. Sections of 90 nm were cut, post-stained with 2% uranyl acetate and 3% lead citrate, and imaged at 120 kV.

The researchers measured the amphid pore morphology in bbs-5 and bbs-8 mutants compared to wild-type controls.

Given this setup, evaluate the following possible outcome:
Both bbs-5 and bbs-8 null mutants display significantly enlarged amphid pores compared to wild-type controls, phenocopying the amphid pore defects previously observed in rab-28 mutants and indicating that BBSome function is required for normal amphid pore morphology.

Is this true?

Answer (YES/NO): YES